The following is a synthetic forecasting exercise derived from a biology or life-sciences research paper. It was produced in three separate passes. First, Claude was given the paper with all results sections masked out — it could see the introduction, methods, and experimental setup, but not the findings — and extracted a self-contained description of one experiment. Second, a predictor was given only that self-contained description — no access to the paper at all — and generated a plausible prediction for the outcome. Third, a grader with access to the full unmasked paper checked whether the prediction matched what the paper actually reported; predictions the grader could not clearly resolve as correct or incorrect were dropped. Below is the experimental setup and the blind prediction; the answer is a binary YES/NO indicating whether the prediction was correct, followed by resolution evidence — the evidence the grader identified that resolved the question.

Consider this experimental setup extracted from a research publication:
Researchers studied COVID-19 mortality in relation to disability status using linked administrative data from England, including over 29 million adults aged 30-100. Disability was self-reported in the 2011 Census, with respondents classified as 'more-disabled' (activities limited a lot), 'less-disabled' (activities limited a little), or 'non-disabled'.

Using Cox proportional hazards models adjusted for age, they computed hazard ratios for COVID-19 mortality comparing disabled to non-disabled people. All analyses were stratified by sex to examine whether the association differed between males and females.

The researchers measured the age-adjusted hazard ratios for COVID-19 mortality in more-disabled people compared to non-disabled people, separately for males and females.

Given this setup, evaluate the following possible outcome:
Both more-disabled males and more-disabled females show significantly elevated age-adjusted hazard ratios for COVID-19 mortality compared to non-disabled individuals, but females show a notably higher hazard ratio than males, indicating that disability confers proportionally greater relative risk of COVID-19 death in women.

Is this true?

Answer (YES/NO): YES